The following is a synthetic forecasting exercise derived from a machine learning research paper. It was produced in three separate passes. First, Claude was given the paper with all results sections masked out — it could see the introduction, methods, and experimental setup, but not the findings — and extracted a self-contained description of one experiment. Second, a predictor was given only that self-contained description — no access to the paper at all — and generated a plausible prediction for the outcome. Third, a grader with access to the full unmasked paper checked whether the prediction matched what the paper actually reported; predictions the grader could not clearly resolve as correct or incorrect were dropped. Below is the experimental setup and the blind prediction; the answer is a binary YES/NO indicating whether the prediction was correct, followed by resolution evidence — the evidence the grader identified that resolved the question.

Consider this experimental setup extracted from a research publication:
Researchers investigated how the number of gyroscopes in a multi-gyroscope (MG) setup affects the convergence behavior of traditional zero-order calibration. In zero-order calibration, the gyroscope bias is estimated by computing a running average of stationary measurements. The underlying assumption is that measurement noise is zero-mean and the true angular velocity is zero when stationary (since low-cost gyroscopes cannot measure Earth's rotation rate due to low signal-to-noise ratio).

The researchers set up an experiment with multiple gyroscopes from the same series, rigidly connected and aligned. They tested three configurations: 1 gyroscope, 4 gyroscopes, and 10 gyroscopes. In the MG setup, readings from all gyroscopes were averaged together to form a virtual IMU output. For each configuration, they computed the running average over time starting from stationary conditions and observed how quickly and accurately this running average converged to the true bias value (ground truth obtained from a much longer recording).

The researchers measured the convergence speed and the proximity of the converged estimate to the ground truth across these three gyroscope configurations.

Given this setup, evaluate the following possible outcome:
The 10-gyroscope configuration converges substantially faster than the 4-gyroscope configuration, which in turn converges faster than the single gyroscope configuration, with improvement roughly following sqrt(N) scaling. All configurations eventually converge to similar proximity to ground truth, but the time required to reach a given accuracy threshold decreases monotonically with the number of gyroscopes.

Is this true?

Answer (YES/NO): NO